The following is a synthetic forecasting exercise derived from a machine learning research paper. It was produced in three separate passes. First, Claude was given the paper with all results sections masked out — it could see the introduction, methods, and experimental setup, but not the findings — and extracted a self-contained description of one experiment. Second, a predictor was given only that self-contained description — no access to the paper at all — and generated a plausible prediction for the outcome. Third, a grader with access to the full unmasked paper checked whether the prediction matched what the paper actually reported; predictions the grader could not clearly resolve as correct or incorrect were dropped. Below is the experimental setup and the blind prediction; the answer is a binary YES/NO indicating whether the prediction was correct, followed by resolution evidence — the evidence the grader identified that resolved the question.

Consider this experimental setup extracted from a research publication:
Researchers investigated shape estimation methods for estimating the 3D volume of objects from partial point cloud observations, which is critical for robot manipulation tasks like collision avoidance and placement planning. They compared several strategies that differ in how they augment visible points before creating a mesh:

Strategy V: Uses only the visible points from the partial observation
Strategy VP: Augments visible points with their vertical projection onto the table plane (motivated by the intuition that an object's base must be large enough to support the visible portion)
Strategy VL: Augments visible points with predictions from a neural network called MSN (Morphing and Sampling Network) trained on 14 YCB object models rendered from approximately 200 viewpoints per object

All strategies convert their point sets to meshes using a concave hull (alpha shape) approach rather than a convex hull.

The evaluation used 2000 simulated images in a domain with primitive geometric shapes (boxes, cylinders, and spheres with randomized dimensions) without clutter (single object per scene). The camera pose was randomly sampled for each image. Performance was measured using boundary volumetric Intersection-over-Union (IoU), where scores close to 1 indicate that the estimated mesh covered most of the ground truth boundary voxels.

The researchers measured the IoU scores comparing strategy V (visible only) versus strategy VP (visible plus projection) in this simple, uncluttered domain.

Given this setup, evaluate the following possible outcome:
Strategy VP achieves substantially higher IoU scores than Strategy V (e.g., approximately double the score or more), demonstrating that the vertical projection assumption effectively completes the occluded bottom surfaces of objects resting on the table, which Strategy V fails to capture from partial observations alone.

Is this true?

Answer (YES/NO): NO